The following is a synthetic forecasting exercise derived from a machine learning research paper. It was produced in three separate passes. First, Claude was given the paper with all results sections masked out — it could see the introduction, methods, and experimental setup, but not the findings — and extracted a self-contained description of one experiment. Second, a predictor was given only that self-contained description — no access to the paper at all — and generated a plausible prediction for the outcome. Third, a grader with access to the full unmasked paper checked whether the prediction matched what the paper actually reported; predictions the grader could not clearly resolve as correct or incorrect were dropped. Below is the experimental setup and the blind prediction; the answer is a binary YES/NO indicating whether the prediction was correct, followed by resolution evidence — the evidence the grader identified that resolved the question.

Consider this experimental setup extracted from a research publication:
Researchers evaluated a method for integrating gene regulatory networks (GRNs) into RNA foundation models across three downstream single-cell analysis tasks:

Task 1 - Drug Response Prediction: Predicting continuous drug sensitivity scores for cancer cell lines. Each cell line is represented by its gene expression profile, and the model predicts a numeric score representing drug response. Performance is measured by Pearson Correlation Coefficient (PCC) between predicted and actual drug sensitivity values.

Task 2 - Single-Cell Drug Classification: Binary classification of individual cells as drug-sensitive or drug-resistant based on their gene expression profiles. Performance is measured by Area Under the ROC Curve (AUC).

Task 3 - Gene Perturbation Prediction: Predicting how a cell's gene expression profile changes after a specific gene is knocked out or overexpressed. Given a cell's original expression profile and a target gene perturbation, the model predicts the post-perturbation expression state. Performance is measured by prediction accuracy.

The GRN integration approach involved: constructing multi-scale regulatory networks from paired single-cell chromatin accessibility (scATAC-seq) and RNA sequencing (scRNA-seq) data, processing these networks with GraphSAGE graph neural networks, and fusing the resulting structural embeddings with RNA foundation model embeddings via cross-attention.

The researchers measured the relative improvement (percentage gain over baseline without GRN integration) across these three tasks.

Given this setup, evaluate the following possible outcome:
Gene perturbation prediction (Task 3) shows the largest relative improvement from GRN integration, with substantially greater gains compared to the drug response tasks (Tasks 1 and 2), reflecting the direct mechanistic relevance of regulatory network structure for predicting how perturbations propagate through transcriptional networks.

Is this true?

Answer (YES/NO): NO